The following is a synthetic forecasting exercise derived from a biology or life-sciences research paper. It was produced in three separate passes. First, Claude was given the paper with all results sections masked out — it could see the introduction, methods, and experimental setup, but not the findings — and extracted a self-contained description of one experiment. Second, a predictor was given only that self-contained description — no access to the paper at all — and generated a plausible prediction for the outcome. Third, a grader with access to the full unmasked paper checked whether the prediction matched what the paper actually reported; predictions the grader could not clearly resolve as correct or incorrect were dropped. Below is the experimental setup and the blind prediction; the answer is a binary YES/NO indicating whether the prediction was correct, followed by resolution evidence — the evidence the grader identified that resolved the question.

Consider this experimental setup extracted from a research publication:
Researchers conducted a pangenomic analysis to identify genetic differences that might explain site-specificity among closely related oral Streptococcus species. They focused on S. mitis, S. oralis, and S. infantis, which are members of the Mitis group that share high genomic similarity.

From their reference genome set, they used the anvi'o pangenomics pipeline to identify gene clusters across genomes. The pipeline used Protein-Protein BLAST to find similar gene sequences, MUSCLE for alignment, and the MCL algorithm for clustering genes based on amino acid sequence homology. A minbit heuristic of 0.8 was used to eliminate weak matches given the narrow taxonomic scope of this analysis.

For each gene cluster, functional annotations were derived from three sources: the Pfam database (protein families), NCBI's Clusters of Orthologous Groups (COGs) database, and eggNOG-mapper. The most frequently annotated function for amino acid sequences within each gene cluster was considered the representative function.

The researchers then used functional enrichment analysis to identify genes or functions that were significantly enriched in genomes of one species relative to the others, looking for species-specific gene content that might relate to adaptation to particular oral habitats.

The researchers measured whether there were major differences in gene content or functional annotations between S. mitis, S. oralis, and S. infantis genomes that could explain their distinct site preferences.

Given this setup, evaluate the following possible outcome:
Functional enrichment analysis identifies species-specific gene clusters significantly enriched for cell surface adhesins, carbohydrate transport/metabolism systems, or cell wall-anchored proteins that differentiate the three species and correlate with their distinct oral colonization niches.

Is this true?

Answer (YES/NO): NO